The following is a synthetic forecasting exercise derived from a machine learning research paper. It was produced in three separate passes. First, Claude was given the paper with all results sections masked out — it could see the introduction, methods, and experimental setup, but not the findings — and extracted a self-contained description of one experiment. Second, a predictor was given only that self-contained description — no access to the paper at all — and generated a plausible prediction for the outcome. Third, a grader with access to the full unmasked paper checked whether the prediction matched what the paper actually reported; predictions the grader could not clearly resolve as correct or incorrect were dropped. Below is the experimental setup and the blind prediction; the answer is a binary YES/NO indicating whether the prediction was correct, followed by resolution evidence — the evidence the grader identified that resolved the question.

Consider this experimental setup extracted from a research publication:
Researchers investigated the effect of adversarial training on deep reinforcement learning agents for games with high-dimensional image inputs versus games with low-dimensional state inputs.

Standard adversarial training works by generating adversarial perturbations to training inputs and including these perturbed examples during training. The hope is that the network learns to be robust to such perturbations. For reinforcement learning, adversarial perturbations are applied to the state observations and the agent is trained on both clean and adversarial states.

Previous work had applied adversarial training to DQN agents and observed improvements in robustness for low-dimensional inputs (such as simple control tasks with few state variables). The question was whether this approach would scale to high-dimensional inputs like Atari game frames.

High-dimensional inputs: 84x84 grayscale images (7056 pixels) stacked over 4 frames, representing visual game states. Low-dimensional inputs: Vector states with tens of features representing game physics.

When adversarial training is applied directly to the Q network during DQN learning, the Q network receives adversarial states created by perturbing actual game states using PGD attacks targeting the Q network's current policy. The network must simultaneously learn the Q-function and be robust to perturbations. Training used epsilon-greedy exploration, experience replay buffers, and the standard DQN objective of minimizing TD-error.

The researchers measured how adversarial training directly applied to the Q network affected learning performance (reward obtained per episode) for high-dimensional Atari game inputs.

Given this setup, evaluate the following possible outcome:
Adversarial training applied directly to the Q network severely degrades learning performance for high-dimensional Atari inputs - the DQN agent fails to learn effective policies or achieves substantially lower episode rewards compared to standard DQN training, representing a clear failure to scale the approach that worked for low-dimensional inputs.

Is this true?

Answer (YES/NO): YES